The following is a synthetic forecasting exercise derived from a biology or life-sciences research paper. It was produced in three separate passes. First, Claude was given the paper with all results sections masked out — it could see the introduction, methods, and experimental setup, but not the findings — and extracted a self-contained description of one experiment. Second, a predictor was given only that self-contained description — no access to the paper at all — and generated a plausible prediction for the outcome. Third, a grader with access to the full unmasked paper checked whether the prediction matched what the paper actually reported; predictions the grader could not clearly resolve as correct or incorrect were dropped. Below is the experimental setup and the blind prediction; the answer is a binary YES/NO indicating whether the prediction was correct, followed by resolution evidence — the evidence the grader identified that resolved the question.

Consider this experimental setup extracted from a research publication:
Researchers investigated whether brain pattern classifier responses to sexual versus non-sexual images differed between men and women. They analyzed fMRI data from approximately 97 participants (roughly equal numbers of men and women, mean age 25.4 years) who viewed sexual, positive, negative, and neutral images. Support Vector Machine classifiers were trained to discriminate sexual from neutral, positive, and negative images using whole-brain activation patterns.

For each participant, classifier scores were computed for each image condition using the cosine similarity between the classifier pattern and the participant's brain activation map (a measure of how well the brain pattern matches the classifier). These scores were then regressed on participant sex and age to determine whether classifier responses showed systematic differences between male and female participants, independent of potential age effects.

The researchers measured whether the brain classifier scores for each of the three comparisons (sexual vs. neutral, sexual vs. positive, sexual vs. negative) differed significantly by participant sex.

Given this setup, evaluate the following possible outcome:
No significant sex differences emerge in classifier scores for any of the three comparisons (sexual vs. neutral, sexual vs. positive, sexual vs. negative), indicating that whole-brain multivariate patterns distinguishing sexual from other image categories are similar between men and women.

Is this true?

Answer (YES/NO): YES